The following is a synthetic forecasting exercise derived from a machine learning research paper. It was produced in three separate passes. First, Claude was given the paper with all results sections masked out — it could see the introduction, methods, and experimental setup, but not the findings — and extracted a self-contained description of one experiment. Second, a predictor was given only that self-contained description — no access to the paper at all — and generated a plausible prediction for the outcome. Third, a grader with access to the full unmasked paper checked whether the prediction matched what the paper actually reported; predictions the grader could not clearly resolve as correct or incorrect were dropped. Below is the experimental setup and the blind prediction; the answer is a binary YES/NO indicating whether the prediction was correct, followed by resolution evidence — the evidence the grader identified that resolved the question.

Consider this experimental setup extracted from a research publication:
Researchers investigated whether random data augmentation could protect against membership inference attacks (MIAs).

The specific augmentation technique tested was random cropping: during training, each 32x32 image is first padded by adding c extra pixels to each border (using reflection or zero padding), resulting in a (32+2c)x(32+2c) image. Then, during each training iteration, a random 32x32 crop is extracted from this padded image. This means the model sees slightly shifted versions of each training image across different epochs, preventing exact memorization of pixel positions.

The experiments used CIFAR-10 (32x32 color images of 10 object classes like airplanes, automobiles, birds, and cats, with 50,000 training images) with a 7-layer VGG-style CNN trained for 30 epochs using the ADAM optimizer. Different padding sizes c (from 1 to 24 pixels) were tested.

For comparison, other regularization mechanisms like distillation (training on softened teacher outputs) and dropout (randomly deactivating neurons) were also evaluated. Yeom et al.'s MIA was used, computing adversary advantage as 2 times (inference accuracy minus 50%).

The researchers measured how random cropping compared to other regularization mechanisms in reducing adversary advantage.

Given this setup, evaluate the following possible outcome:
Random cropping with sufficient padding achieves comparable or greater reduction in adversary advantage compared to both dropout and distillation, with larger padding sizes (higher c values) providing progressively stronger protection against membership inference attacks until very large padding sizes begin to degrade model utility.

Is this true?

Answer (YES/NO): YES